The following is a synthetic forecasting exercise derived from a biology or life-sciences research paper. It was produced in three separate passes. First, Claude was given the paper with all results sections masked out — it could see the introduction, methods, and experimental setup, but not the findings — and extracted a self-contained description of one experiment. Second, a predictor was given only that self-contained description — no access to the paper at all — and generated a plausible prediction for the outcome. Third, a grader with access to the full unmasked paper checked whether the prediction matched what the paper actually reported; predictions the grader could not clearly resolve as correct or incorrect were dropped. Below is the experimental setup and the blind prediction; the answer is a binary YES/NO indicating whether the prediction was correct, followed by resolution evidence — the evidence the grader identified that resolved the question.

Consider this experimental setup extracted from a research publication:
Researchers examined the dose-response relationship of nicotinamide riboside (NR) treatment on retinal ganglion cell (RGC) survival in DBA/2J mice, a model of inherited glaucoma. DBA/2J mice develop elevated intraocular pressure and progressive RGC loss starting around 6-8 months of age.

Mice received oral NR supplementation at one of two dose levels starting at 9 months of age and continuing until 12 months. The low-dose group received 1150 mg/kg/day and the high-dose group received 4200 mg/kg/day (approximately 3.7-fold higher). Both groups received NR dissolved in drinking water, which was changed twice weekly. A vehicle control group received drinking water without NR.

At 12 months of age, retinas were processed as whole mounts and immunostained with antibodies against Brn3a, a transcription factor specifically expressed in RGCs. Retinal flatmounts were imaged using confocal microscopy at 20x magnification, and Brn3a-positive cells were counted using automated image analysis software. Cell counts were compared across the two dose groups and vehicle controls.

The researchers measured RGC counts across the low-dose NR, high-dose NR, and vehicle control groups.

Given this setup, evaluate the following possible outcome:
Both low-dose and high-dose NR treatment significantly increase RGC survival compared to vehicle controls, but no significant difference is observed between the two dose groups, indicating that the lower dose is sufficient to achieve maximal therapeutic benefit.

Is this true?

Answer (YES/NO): NO